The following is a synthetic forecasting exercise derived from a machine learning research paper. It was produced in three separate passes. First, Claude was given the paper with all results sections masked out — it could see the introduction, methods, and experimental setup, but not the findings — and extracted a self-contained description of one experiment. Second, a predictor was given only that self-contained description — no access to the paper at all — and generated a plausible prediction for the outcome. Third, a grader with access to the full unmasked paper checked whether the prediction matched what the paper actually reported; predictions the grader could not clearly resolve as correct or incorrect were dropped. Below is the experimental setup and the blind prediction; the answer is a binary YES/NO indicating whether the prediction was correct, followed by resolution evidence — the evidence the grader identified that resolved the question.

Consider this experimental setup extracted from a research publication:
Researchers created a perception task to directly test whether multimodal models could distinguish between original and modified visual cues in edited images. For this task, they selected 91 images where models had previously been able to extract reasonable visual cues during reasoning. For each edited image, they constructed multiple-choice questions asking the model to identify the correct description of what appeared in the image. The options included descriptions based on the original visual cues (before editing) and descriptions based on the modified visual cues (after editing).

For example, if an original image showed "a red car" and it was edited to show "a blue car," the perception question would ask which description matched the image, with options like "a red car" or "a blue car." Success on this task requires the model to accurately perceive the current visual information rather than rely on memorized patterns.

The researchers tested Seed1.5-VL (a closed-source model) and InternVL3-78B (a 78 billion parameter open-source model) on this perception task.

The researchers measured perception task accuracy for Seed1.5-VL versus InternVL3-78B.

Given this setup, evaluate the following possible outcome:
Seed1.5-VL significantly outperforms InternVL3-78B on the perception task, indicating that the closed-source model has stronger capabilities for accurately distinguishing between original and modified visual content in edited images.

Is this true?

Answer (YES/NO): NO